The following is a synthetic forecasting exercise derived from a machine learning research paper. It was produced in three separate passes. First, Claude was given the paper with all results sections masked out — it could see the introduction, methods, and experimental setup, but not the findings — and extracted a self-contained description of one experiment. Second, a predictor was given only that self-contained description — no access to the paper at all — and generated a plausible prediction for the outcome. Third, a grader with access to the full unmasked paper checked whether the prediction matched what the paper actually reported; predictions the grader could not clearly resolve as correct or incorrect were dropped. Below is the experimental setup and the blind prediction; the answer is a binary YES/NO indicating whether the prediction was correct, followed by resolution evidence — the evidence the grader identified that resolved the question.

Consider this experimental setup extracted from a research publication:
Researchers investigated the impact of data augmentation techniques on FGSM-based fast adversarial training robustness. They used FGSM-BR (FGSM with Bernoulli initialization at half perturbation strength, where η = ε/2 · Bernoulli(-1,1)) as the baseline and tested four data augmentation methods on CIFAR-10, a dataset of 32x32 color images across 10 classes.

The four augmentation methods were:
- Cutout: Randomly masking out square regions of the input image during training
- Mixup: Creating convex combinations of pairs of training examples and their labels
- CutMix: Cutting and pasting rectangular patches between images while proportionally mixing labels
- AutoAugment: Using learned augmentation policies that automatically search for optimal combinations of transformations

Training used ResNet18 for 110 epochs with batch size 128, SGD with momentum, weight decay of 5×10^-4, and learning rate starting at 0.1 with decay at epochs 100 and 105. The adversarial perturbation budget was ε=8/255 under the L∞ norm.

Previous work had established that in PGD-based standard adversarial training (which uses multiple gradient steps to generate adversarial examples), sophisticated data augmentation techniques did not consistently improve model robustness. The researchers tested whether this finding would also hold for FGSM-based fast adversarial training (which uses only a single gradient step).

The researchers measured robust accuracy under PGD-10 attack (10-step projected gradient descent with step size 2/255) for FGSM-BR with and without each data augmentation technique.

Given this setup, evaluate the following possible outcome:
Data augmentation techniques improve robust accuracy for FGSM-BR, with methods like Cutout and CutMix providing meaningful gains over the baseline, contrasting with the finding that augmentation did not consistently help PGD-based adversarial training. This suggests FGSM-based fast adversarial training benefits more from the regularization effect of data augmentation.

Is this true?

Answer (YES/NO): YES